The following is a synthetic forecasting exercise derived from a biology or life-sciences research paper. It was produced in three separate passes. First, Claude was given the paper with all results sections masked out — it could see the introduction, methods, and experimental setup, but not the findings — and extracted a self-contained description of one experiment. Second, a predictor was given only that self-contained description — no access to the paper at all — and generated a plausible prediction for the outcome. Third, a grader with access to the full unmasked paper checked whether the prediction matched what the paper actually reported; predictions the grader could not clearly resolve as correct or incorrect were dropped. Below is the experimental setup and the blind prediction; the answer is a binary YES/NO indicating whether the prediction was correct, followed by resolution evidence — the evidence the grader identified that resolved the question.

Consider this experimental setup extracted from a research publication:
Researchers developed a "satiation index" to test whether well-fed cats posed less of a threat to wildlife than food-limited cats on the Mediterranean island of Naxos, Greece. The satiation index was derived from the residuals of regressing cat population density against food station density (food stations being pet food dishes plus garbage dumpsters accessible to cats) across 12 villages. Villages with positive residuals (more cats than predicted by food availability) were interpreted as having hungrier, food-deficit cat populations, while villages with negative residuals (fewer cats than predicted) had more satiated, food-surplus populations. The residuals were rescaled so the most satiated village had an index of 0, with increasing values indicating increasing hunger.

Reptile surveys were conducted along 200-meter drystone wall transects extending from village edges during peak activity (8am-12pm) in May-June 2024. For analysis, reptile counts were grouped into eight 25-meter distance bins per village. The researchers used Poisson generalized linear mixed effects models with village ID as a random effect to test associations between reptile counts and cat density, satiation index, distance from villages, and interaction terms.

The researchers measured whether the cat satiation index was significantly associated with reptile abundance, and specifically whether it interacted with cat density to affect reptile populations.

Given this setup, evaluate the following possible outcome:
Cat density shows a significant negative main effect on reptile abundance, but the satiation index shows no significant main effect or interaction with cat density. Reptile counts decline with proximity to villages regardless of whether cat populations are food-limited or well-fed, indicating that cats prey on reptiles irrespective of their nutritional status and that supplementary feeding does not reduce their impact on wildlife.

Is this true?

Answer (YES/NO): NO